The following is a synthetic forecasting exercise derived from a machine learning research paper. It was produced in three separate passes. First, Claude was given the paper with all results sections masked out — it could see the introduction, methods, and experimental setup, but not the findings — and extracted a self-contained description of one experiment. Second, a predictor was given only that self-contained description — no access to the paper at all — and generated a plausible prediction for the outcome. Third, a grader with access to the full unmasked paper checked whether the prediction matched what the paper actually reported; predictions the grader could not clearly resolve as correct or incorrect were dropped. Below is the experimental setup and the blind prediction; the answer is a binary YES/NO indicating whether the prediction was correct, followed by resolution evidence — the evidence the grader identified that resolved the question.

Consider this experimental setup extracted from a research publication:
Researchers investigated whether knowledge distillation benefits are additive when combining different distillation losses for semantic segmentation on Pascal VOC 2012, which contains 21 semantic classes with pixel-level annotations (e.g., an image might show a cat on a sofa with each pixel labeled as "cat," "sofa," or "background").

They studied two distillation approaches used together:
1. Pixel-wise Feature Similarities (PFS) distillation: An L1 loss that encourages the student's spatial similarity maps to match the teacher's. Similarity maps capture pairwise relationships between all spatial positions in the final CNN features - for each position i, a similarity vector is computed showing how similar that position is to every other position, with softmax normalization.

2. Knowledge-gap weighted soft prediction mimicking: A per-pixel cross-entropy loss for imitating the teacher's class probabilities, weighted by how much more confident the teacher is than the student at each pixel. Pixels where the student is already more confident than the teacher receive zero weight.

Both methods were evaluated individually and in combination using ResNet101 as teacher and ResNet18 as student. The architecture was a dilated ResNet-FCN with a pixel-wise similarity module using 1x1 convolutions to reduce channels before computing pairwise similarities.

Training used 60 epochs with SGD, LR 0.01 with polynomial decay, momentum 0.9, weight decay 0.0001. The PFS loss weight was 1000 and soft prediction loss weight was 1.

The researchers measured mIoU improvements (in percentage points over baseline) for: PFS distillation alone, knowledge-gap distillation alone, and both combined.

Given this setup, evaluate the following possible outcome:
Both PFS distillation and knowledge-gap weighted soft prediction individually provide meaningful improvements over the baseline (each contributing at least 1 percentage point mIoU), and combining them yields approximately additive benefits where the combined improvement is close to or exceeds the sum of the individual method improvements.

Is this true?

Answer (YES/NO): NO